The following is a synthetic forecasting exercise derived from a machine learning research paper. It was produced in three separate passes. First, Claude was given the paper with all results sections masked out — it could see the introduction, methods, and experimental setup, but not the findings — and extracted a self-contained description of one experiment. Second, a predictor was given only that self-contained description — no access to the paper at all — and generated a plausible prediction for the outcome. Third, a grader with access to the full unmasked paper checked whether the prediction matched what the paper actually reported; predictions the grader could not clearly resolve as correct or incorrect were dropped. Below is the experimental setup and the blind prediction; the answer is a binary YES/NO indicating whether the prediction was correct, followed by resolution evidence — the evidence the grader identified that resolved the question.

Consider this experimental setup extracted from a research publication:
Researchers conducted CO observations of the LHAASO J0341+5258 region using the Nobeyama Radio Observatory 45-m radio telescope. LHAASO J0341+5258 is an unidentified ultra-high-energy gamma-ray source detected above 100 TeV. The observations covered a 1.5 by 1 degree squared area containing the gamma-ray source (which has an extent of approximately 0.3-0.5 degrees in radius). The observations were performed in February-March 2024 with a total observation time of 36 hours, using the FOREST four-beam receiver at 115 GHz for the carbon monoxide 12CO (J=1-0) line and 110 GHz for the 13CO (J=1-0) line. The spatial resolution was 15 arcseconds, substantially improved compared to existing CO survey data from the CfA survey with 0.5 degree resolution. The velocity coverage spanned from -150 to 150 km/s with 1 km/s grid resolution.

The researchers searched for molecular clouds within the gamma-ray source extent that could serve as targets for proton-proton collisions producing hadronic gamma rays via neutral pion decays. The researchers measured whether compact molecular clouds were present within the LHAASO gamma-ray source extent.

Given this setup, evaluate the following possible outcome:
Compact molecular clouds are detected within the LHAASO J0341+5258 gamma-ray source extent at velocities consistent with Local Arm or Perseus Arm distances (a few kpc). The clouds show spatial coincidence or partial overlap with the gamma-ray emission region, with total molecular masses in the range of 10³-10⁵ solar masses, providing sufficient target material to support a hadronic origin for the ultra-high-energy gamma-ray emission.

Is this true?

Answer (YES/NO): NO